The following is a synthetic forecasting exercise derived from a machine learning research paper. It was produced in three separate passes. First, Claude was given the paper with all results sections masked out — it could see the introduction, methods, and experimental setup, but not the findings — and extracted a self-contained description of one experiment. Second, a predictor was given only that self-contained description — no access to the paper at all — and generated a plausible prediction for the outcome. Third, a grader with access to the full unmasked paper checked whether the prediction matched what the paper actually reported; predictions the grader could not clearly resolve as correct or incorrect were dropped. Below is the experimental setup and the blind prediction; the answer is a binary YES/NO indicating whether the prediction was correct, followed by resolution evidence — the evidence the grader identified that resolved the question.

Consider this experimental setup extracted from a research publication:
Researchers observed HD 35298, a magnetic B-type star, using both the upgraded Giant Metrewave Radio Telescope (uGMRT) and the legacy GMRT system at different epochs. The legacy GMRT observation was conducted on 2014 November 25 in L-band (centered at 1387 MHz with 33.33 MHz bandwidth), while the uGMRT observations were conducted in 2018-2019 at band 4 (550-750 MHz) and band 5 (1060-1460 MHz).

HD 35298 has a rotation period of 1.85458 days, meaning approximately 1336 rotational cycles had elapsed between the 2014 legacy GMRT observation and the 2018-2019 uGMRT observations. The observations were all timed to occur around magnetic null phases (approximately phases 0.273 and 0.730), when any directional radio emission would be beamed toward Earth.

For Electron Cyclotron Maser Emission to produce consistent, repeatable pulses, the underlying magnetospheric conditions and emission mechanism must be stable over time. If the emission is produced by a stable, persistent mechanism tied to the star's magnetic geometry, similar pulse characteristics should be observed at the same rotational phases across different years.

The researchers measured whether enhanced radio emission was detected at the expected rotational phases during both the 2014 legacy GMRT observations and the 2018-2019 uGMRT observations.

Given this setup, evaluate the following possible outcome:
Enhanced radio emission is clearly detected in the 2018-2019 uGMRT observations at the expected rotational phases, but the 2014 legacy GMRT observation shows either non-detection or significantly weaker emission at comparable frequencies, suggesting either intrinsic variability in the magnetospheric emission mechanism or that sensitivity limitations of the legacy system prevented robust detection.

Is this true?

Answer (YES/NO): YES